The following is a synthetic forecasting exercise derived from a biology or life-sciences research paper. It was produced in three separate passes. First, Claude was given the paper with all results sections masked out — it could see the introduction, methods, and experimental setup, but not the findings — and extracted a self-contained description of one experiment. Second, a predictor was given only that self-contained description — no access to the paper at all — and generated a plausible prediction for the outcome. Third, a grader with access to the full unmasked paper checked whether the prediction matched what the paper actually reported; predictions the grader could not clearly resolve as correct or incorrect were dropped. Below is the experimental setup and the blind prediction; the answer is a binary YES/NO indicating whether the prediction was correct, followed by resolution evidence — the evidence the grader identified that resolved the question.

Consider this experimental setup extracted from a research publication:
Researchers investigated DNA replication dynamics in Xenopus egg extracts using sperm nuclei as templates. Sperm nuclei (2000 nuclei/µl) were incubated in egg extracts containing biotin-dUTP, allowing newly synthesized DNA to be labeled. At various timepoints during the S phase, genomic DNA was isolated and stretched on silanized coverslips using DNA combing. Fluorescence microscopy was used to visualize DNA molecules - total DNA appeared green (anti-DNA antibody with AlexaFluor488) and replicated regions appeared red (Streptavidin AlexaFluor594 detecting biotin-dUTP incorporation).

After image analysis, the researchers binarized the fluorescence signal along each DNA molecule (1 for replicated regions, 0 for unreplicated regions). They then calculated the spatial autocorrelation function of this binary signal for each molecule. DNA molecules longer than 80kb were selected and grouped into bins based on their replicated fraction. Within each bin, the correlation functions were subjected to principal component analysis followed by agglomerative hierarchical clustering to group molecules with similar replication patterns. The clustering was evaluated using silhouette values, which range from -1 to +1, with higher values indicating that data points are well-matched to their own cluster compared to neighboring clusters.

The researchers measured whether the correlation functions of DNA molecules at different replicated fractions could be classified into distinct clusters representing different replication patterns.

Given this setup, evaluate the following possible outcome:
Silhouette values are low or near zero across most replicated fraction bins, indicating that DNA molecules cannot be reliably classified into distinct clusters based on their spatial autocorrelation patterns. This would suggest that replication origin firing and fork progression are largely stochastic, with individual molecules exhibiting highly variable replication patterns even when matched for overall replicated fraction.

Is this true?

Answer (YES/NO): NO